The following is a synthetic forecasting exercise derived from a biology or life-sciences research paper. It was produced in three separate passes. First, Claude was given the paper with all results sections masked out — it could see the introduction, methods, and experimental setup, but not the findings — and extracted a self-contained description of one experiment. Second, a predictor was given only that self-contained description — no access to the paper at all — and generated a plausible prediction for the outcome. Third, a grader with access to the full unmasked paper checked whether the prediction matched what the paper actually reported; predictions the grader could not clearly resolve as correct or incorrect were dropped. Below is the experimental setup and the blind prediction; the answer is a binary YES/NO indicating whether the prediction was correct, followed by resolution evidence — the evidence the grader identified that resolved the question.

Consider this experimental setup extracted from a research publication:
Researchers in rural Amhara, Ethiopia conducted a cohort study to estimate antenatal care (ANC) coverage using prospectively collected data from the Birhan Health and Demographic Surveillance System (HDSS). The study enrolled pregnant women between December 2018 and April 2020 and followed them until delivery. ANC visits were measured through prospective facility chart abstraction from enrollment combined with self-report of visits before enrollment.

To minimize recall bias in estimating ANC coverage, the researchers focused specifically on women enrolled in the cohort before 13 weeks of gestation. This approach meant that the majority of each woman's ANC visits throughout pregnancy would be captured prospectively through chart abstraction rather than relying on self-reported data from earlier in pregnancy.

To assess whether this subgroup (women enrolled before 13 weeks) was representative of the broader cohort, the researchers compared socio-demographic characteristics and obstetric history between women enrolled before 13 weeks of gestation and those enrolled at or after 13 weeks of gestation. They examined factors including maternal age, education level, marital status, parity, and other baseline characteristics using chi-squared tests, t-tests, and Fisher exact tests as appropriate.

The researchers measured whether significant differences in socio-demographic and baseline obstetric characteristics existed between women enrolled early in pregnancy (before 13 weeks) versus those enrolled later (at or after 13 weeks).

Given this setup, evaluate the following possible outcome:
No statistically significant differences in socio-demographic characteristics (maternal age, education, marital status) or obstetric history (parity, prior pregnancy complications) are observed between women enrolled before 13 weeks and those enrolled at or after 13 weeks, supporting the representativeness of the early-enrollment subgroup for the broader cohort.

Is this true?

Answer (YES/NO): YES